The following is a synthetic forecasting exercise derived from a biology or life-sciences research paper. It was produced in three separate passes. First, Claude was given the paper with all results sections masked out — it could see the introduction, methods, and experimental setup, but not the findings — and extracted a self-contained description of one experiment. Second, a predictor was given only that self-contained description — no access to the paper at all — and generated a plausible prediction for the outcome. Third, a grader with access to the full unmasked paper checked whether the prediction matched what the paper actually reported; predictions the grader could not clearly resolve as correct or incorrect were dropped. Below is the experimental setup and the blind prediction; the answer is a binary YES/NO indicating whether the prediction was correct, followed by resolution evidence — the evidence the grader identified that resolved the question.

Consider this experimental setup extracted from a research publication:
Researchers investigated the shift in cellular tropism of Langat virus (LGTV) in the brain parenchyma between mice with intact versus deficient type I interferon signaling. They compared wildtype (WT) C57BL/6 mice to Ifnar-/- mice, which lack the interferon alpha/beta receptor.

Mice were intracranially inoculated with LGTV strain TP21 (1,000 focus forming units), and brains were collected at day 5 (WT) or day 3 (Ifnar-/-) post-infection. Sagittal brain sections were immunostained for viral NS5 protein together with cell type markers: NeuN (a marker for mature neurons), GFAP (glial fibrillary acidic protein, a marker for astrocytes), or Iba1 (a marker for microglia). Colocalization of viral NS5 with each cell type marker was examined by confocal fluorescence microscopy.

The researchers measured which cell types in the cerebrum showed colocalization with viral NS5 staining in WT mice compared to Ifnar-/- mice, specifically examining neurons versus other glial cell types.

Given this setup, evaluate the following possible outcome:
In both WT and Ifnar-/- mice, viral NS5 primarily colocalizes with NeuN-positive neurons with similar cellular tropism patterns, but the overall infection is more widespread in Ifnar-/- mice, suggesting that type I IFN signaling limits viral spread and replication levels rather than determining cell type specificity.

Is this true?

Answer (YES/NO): NO